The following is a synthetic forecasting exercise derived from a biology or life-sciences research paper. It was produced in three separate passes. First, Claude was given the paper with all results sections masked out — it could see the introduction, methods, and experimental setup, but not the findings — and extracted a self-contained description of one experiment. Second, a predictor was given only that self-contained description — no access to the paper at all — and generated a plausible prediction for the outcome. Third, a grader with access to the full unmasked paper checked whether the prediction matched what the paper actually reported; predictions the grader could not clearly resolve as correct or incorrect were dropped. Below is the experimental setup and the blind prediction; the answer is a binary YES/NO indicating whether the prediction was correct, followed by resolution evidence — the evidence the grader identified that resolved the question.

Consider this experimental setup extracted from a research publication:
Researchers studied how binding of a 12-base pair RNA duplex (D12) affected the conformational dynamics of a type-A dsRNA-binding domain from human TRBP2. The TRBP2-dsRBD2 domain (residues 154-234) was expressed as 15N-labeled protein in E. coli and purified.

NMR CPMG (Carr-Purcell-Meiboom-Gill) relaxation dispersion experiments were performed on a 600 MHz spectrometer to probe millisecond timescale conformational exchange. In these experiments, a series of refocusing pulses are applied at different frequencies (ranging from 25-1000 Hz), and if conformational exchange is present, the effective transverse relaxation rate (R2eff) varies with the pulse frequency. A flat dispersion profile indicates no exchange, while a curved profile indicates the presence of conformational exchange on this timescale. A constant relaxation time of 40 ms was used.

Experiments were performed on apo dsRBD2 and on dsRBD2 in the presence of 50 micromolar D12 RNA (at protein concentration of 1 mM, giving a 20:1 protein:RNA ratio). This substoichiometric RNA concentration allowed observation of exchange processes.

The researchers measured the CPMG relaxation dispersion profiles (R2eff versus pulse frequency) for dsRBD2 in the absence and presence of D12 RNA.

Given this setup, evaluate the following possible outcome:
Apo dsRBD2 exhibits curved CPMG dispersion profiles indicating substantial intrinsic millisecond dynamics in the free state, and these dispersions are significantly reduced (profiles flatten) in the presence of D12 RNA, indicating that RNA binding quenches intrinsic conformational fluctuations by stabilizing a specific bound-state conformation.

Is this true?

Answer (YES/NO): NO